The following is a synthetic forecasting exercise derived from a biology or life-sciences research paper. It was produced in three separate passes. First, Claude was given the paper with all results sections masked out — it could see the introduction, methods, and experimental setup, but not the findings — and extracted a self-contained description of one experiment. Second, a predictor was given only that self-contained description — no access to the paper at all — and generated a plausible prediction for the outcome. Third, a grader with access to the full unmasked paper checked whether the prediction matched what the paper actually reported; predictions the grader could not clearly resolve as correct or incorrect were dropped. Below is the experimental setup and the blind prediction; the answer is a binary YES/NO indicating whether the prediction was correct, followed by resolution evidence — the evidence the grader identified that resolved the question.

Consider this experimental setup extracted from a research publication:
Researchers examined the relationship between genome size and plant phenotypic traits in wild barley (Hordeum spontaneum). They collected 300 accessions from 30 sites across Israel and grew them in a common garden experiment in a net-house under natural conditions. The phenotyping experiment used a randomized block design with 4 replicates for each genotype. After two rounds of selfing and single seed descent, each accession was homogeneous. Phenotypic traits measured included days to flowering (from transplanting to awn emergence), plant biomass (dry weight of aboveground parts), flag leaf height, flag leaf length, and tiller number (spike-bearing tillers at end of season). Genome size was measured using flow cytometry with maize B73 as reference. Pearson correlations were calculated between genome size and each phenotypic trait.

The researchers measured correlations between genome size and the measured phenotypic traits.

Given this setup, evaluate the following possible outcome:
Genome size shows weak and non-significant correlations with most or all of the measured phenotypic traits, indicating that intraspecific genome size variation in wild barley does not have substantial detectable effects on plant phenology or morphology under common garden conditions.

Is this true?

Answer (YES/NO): NO